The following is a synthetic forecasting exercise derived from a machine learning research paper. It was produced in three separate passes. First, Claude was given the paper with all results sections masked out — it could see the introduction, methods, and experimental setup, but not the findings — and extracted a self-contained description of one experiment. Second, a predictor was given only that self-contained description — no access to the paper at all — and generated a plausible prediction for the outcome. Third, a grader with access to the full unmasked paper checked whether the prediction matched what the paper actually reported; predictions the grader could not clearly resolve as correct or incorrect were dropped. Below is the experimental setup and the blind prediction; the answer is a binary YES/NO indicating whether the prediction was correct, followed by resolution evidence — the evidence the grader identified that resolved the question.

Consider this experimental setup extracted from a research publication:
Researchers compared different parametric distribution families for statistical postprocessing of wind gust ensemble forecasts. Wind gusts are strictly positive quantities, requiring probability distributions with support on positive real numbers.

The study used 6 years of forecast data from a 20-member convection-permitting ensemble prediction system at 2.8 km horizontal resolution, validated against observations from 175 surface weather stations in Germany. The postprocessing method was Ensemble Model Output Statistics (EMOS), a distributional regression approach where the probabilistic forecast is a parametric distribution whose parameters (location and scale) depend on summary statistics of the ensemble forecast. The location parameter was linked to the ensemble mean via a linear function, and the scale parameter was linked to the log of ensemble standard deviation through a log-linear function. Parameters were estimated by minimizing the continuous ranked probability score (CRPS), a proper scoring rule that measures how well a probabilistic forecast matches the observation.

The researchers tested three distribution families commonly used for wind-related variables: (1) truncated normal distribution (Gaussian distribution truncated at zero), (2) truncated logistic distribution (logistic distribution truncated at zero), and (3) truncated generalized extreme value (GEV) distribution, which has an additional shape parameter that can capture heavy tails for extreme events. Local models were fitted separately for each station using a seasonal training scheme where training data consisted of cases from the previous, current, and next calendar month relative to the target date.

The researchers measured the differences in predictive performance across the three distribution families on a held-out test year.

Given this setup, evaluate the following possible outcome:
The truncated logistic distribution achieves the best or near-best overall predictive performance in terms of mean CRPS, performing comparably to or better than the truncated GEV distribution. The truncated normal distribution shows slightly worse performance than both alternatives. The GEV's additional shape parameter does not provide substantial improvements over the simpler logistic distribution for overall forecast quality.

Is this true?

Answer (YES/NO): NO